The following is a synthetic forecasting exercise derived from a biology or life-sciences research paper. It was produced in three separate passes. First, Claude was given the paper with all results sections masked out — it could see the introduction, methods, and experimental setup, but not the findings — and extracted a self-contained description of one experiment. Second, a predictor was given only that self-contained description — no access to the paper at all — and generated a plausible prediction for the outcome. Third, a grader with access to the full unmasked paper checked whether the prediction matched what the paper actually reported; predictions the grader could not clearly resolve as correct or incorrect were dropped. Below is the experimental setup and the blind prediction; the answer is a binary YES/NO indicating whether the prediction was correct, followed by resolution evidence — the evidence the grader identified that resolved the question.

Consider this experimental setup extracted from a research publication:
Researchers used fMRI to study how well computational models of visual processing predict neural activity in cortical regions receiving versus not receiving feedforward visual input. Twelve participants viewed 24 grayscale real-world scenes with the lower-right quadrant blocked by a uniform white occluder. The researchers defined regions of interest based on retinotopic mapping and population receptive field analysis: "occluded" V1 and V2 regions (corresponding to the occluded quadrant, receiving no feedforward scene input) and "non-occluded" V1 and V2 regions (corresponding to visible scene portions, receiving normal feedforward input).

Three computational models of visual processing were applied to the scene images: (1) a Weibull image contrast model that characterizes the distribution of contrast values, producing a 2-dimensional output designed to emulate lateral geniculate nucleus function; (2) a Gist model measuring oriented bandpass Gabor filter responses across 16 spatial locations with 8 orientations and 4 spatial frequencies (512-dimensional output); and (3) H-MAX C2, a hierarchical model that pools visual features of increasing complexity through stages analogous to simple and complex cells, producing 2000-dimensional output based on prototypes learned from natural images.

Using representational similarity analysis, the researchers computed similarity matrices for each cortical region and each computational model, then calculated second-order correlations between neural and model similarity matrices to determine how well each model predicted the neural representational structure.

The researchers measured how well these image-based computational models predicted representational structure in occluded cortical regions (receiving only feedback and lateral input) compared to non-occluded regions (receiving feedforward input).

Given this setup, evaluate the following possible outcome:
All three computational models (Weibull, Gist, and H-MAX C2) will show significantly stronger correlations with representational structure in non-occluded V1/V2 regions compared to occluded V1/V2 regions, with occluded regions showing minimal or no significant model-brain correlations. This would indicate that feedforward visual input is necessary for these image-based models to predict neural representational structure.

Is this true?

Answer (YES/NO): NO